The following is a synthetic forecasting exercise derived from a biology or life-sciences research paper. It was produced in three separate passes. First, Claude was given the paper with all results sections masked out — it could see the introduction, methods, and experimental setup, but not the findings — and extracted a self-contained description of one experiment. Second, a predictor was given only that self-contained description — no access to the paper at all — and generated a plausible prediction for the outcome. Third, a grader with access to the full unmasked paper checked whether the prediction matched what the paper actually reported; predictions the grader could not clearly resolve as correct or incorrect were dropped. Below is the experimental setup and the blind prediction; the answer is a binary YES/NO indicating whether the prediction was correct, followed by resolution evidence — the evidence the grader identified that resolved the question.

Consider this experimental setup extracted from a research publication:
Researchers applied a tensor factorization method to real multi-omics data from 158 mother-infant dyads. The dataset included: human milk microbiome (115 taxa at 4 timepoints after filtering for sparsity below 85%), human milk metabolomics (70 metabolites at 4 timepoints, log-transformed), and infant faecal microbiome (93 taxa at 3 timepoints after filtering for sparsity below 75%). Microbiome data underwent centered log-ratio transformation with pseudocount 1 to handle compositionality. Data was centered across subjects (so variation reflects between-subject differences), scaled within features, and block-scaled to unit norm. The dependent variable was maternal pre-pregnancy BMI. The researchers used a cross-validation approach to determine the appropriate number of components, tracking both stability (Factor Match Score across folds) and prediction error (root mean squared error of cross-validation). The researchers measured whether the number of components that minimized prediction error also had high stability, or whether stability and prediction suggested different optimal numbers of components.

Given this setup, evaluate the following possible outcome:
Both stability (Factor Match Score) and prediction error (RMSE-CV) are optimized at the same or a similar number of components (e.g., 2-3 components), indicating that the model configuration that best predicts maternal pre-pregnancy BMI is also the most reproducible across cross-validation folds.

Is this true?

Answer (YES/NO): YES